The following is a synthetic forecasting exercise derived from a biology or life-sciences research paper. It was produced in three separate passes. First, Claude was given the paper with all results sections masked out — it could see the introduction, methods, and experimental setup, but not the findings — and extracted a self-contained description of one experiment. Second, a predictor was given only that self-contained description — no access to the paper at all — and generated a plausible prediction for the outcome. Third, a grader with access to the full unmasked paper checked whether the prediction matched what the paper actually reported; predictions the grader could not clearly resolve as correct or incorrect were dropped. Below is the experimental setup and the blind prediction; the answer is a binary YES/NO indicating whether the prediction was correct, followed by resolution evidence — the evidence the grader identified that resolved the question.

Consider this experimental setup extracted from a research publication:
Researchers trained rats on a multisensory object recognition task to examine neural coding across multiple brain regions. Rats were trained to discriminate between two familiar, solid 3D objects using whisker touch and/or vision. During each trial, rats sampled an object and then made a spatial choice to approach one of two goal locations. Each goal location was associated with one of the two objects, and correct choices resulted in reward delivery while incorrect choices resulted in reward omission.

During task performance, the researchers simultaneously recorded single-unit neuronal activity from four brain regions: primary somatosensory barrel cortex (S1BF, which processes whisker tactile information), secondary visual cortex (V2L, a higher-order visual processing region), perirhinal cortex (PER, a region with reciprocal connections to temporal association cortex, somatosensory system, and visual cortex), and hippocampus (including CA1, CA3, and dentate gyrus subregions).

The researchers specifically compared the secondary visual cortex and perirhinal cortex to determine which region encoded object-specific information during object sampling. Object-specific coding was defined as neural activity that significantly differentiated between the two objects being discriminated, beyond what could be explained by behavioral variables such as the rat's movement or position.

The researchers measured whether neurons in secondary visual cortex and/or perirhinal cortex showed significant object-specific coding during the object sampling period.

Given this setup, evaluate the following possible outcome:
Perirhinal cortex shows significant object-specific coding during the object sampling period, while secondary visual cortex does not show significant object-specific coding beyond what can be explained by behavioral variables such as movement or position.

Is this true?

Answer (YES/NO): NO